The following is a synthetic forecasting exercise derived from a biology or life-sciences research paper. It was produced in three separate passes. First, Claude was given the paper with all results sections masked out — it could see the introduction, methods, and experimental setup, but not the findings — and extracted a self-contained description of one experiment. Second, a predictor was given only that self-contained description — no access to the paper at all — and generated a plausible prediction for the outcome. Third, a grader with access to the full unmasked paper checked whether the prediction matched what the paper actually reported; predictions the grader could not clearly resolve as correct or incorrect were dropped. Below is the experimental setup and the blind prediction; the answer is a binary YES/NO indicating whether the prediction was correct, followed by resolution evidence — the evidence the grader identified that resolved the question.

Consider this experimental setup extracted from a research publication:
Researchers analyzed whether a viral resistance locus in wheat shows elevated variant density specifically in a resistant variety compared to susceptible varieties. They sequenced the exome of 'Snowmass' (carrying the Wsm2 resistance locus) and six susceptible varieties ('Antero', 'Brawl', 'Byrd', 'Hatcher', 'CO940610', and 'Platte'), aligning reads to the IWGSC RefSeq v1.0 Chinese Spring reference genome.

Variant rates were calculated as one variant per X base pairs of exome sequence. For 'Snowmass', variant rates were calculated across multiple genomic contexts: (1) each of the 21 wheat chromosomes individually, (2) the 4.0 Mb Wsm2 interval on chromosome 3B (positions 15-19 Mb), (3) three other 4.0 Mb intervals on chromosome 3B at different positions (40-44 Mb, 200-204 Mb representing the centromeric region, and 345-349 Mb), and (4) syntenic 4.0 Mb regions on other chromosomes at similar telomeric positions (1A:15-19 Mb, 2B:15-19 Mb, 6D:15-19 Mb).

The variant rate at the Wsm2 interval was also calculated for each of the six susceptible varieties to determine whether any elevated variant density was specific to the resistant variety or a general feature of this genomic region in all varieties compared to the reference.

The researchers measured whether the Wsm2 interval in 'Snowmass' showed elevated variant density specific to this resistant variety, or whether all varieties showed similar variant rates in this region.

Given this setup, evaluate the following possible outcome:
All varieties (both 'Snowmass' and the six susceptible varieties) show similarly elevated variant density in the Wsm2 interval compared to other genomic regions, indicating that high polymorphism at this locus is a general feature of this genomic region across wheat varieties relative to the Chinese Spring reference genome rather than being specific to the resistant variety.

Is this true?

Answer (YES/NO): YES